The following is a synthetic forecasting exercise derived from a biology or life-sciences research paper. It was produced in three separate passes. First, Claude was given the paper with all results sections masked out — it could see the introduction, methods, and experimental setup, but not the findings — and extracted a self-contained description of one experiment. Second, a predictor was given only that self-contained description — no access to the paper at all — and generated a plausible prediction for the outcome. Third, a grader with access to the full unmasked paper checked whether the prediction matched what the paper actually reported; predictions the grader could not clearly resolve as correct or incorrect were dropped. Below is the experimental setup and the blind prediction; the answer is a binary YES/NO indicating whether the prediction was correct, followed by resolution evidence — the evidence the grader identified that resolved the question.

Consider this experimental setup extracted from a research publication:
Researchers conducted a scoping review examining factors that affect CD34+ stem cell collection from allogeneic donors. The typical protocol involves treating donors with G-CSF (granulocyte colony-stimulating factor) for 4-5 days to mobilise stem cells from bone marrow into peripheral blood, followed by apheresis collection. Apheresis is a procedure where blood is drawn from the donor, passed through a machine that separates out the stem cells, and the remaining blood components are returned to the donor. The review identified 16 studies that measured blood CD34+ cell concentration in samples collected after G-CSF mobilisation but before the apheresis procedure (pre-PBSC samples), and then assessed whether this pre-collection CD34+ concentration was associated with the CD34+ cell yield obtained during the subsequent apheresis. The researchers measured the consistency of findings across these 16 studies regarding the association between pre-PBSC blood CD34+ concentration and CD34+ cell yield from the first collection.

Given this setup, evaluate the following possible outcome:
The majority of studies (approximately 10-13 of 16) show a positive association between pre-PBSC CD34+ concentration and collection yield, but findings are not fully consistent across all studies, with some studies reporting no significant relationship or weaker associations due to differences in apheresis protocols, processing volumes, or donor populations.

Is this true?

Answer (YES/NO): NO